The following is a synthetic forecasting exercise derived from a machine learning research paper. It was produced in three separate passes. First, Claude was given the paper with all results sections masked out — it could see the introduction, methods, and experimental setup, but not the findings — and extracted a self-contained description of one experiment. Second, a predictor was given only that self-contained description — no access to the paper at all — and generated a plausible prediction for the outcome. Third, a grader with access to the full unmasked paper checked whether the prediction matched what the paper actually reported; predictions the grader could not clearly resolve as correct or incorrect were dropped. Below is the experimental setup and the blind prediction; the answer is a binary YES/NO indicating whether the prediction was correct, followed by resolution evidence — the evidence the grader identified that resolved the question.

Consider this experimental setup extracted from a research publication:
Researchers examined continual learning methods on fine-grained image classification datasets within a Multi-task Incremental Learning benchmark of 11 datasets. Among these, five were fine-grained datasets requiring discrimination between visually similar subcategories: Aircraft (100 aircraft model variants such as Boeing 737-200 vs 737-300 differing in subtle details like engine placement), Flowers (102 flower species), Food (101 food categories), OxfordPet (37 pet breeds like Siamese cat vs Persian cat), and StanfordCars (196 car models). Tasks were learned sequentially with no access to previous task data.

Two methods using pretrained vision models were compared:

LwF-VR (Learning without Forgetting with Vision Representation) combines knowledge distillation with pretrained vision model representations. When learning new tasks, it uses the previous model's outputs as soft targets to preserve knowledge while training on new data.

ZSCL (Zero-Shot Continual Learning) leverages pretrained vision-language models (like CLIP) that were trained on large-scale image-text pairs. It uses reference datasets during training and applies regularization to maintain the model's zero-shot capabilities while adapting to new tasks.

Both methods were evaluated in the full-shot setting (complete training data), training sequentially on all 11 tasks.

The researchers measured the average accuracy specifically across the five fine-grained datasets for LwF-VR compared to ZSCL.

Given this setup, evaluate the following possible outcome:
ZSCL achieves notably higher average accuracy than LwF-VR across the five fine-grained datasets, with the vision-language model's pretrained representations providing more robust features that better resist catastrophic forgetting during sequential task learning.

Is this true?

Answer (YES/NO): YES